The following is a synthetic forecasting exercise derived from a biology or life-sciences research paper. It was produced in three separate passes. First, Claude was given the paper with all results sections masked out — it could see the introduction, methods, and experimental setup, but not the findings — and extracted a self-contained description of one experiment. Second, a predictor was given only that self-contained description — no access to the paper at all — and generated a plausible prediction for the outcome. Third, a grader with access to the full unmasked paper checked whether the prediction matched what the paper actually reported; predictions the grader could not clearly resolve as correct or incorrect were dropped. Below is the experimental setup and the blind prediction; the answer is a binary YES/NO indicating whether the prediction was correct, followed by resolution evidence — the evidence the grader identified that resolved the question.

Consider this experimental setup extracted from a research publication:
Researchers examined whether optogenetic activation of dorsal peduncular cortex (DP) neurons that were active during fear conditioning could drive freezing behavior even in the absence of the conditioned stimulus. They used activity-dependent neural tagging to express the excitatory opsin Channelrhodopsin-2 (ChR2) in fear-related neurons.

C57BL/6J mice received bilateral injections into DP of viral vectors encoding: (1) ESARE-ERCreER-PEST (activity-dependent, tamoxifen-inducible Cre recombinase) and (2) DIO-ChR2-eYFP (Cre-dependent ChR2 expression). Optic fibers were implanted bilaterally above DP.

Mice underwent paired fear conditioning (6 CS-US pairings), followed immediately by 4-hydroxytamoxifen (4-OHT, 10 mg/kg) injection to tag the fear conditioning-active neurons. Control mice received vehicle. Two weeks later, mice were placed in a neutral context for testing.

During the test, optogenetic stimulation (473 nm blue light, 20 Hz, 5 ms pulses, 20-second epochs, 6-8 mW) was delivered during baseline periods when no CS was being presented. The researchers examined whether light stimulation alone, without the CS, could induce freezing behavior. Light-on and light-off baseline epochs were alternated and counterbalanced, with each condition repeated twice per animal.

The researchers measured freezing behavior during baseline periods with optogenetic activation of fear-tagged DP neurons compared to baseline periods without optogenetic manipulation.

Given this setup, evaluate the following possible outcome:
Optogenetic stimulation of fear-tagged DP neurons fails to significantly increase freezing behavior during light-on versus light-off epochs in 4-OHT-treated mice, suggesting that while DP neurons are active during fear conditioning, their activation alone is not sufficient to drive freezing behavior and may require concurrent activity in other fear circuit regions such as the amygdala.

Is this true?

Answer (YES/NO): NO